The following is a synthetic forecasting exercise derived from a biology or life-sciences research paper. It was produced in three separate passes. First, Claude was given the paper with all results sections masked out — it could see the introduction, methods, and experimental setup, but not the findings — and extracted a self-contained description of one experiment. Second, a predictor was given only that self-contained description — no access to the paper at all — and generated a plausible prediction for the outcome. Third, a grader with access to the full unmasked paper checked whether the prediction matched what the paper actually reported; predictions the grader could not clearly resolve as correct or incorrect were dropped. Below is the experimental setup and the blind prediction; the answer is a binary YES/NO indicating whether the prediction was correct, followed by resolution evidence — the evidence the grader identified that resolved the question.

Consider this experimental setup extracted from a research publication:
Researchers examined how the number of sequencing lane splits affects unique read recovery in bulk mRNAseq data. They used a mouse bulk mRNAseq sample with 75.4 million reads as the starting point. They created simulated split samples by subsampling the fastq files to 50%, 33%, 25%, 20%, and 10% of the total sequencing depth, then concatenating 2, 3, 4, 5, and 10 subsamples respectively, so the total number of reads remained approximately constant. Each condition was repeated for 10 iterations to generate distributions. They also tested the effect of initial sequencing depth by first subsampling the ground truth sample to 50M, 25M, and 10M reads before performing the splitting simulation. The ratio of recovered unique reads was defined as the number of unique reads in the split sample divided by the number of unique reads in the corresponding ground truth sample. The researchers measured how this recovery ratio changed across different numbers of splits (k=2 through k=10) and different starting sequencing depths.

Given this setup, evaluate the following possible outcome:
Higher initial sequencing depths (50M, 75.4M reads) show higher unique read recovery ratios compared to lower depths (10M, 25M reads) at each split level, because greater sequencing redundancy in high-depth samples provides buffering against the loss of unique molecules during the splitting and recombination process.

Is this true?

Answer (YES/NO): YES